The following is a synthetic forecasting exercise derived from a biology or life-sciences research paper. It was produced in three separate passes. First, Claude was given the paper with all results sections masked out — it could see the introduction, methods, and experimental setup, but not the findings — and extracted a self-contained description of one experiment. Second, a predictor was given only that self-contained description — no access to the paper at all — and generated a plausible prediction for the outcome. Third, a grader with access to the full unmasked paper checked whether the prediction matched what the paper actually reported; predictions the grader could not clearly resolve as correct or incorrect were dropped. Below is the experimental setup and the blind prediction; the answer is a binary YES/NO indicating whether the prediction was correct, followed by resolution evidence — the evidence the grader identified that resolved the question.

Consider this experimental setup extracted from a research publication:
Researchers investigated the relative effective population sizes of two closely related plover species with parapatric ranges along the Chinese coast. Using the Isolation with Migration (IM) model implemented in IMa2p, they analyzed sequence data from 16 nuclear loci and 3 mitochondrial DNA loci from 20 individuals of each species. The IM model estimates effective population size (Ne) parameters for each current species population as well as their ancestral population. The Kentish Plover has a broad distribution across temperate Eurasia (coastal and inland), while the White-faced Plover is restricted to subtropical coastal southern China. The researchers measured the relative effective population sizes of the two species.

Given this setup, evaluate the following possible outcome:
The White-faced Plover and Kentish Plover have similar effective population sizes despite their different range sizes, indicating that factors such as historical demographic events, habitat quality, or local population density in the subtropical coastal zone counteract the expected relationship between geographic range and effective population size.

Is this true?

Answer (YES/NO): NO